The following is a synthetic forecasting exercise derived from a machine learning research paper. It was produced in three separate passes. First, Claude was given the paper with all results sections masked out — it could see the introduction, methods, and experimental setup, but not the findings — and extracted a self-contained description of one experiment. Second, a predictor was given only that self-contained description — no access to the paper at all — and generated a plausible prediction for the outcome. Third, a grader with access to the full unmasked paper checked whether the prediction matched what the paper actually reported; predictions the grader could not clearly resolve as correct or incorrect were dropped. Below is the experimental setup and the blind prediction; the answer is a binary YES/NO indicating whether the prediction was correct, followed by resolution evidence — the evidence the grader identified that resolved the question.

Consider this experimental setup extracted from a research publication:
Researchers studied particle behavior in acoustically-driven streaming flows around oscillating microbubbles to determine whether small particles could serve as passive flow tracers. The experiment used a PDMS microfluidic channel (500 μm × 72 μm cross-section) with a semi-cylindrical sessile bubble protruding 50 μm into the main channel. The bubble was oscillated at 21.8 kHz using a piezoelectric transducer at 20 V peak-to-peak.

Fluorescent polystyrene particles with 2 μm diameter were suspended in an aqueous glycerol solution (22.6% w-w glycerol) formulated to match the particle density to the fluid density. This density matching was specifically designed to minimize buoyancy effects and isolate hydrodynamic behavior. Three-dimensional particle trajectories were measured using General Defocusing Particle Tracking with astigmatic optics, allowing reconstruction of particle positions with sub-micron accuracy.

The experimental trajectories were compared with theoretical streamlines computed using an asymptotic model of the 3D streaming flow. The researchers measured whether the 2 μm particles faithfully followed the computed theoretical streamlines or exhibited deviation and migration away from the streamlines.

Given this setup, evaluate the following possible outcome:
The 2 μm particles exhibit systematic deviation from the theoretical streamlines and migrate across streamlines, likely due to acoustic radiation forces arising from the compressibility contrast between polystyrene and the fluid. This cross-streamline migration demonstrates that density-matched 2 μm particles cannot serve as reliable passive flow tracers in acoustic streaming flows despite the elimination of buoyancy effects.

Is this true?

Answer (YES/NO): NO